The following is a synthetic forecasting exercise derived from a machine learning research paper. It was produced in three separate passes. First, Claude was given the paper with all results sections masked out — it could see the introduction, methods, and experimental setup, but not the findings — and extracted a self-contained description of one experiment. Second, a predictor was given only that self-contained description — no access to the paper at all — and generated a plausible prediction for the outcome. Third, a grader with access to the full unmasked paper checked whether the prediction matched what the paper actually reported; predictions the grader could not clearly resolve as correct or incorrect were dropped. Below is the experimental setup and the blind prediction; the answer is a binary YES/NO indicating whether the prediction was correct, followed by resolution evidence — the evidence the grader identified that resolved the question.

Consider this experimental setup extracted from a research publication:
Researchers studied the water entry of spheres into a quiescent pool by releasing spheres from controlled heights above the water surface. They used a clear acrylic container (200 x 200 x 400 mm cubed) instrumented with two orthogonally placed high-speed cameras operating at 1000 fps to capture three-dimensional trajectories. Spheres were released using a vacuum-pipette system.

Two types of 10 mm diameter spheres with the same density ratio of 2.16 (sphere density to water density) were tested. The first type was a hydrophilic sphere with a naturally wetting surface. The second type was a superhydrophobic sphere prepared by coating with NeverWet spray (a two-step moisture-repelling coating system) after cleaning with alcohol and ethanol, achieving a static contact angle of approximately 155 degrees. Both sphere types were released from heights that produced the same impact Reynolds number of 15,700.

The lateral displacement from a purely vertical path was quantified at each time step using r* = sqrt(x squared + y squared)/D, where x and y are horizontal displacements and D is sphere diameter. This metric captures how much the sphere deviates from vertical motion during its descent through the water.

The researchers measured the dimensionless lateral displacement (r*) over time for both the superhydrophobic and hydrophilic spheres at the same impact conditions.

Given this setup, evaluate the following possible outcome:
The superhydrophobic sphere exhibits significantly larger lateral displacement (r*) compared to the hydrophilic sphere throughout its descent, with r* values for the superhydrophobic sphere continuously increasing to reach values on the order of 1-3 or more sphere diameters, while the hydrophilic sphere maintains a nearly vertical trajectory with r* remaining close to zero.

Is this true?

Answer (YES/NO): NO